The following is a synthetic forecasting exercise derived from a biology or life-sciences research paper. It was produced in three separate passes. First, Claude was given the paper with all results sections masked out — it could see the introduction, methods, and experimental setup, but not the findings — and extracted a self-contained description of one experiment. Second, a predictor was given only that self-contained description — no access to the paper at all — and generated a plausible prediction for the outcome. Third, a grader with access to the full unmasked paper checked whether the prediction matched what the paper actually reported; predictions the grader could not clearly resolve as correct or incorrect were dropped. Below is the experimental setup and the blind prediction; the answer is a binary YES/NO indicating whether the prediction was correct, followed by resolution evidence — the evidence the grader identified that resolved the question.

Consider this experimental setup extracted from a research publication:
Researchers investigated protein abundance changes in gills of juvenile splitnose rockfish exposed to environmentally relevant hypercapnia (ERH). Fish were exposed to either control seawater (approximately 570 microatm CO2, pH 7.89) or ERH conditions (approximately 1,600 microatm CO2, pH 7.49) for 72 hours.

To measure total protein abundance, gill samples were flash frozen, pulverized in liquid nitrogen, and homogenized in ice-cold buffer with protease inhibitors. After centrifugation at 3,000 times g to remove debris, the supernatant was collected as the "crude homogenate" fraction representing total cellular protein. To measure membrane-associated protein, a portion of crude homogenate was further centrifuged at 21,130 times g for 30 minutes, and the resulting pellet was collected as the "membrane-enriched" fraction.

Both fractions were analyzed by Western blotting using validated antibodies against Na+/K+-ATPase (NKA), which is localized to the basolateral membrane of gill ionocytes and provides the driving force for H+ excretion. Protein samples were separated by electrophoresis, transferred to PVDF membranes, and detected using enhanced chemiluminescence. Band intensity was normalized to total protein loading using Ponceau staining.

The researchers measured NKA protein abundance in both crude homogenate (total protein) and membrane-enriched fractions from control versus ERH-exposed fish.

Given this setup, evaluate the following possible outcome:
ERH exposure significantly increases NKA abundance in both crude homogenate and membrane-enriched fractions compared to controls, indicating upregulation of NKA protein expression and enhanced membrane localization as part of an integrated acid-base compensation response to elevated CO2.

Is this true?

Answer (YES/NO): NO